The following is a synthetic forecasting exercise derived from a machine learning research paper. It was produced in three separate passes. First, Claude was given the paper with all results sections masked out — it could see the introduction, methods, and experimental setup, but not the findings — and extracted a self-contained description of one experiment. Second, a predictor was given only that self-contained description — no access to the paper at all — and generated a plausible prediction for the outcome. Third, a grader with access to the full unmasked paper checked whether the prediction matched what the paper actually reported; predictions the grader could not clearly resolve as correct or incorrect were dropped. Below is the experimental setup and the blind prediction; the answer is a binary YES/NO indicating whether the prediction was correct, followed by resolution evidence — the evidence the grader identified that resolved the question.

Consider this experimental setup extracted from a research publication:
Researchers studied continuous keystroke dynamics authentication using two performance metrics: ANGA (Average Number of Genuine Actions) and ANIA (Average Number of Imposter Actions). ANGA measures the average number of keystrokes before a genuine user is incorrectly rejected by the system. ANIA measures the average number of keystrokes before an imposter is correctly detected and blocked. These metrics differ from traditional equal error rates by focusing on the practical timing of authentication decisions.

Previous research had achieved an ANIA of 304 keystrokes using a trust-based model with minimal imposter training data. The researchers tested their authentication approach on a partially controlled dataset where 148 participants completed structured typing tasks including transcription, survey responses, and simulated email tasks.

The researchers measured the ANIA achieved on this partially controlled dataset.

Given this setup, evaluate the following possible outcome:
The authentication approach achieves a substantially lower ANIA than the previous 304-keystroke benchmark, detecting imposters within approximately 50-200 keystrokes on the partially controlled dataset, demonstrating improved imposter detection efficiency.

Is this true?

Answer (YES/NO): YES